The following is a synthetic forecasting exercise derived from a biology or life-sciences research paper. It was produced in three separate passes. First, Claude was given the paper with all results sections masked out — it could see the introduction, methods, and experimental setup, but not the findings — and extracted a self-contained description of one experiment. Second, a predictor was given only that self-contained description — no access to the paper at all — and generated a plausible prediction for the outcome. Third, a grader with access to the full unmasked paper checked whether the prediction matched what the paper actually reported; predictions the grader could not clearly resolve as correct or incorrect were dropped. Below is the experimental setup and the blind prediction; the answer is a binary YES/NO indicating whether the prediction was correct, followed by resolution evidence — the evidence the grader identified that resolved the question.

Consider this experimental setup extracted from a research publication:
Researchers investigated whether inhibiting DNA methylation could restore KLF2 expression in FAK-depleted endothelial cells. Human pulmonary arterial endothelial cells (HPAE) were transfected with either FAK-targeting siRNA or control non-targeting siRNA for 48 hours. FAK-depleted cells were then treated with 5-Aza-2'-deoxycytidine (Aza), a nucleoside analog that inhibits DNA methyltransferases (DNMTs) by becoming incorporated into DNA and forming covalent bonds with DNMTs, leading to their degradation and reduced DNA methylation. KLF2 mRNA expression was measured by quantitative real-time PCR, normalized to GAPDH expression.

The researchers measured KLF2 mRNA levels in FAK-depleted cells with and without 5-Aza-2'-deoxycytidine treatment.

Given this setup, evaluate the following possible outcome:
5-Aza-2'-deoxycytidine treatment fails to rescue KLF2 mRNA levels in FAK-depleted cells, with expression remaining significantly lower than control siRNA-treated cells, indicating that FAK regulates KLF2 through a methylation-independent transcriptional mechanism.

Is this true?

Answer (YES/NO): NO